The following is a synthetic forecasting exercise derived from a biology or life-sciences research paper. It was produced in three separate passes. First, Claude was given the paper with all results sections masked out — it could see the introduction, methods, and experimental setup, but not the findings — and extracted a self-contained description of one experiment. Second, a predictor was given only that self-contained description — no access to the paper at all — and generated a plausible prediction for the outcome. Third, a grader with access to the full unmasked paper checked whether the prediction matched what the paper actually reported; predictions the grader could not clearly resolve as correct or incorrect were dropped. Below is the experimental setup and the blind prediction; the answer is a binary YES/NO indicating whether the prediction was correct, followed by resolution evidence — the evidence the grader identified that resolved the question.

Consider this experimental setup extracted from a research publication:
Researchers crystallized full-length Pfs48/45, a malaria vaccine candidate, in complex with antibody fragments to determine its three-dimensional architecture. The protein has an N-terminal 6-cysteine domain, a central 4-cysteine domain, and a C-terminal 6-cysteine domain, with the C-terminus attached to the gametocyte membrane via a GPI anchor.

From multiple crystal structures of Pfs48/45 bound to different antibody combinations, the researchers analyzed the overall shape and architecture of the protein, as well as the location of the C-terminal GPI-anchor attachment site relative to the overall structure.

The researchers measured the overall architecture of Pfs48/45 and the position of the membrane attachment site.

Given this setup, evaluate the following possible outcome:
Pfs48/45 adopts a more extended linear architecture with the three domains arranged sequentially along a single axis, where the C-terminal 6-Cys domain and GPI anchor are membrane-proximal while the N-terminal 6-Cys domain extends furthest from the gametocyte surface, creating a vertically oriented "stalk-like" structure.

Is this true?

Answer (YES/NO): NO